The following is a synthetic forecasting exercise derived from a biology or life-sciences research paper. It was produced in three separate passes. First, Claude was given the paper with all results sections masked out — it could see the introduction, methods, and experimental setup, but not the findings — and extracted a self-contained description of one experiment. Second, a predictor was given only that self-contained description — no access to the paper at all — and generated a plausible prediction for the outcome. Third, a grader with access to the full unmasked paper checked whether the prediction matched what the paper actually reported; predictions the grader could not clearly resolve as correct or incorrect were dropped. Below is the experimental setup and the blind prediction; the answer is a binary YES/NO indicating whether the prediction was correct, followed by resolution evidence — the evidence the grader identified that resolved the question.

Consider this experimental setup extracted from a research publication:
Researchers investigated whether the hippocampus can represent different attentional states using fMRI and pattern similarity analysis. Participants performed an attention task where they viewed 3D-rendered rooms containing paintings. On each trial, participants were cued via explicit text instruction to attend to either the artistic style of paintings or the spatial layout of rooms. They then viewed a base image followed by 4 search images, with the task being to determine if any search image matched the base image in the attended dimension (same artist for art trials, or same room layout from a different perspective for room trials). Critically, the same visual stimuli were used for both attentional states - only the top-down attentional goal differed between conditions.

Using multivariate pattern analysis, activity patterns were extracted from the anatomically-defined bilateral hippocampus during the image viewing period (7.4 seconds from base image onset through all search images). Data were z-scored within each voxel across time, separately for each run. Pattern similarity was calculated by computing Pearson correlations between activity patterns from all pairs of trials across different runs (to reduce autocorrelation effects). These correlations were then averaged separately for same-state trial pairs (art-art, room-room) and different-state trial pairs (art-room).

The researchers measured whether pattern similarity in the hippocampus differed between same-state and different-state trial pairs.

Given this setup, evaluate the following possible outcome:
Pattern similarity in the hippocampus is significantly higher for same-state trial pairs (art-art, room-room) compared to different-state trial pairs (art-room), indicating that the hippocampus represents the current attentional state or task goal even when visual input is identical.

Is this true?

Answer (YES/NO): YES